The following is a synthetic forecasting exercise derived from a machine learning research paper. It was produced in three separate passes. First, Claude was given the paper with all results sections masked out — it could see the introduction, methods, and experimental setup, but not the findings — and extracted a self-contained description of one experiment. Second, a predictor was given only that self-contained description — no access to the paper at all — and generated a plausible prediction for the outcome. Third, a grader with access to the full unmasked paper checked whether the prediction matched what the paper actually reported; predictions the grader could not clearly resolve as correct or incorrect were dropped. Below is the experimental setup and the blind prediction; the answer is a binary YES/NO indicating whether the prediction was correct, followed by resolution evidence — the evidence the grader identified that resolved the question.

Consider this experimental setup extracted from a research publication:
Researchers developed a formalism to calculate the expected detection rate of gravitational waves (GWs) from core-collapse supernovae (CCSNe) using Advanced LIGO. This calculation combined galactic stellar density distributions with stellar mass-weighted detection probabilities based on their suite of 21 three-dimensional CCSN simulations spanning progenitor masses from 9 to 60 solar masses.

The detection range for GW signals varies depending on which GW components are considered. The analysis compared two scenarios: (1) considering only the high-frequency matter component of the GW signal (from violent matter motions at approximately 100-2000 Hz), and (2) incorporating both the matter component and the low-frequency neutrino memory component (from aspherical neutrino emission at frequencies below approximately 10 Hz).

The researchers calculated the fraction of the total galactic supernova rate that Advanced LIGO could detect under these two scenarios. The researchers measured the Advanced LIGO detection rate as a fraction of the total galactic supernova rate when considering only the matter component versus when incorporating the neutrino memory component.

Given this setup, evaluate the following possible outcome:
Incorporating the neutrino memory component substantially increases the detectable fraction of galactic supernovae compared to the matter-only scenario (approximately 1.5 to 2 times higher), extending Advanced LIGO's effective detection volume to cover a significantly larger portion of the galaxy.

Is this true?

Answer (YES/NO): NO